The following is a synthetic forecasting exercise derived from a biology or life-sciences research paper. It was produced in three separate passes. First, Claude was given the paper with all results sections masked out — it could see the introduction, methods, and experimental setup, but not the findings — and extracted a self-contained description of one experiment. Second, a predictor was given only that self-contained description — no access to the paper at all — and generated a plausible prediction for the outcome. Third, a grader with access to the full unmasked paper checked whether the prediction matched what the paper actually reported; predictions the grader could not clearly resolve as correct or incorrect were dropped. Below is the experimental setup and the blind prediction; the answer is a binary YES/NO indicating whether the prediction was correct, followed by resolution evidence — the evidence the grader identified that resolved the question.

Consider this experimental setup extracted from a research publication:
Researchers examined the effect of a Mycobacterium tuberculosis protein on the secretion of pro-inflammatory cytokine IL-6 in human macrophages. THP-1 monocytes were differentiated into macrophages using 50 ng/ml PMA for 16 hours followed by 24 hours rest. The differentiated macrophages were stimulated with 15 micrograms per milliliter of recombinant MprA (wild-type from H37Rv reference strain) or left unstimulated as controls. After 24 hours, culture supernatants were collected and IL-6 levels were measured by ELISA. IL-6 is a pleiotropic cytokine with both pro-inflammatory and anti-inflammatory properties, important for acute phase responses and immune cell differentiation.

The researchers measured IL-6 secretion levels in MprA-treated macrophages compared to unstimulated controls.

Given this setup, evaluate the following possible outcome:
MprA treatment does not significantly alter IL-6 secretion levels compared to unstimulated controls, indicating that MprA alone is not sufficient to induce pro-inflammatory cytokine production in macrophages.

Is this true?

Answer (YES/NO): NO